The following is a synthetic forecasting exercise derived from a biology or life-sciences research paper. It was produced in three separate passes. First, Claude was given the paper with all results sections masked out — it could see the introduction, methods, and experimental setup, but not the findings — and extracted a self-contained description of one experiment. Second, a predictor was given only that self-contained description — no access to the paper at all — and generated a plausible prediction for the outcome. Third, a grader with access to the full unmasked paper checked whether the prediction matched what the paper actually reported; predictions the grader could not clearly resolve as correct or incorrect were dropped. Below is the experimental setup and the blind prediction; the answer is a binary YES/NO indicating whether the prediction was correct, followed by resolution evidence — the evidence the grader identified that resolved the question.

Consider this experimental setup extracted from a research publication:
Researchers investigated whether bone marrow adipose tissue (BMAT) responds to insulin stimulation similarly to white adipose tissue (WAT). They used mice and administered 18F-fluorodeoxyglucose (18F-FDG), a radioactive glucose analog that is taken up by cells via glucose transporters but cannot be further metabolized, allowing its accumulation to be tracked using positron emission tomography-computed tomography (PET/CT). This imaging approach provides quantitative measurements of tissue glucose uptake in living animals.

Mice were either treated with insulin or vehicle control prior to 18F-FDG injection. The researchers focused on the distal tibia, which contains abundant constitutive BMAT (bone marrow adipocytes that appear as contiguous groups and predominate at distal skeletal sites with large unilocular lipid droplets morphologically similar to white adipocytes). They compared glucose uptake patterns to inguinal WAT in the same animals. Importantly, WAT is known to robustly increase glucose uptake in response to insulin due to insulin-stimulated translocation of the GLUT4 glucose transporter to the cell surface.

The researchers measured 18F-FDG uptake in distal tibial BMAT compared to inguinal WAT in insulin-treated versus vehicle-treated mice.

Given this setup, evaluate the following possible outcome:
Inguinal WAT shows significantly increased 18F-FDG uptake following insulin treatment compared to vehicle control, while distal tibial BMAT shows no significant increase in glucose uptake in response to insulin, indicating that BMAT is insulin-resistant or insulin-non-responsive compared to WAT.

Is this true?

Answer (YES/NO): YES